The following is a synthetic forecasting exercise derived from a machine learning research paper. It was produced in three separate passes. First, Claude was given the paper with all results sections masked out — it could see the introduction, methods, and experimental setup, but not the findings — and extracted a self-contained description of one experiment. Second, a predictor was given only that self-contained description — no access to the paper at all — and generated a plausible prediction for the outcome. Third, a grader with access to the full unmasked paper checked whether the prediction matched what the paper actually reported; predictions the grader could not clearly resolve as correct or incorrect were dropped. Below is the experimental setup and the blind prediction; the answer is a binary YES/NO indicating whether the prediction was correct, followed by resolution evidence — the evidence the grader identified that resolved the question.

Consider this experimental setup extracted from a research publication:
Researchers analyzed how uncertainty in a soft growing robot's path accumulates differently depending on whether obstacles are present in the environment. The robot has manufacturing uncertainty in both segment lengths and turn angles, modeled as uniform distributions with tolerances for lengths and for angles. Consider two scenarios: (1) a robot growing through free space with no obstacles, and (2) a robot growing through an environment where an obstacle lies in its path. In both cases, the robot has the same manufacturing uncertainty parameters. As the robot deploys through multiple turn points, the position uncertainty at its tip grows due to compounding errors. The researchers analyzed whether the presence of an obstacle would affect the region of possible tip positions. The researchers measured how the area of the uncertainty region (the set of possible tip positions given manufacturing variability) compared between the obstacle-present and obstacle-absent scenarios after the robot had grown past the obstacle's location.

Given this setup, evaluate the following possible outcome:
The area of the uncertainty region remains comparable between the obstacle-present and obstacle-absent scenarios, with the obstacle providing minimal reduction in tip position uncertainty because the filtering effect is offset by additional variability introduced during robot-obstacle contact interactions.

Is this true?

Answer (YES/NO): NO